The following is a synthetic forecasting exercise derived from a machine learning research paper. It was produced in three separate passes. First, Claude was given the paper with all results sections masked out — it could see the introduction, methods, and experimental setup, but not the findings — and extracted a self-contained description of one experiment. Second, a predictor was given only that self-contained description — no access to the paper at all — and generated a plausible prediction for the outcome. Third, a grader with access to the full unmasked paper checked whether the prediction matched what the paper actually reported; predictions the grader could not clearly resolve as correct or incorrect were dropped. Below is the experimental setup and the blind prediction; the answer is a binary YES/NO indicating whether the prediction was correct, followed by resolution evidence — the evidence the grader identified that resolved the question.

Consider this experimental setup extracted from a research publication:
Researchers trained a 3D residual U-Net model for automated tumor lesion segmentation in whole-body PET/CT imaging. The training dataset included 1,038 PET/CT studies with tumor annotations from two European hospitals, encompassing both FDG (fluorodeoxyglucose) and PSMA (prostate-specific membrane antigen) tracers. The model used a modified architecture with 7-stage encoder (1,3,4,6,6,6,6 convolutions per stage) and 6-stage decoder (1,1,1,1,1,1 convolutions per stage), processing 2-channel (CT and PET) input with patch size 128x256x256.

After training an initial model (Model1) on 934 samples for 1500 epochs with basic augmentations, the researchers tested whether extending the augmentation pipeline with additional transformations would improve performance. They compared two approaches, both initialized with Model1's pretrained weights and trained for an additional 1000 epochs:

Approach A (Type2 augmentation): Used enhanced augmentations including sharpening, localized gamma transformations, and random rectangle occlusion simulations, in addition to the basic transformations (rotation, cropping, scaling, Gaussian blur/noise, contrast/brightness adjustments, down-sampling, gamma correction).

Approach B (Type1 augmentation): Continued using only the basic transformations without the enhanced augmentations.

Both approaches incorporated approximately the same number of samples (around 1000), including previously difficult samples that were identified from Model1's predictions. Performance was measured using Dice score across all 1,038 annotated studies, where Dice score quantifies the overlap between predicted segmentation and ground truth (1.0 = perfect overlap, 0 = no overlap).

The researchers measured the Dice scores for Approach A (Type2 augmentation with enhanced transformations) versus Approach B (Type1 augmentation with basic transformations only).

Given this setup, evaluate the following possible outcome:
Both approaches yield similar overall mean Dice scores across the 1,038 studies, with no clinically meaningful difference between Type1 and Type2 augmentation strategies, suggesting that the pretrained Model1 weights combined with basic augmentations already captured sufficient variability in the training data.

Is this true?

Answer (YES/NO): NO